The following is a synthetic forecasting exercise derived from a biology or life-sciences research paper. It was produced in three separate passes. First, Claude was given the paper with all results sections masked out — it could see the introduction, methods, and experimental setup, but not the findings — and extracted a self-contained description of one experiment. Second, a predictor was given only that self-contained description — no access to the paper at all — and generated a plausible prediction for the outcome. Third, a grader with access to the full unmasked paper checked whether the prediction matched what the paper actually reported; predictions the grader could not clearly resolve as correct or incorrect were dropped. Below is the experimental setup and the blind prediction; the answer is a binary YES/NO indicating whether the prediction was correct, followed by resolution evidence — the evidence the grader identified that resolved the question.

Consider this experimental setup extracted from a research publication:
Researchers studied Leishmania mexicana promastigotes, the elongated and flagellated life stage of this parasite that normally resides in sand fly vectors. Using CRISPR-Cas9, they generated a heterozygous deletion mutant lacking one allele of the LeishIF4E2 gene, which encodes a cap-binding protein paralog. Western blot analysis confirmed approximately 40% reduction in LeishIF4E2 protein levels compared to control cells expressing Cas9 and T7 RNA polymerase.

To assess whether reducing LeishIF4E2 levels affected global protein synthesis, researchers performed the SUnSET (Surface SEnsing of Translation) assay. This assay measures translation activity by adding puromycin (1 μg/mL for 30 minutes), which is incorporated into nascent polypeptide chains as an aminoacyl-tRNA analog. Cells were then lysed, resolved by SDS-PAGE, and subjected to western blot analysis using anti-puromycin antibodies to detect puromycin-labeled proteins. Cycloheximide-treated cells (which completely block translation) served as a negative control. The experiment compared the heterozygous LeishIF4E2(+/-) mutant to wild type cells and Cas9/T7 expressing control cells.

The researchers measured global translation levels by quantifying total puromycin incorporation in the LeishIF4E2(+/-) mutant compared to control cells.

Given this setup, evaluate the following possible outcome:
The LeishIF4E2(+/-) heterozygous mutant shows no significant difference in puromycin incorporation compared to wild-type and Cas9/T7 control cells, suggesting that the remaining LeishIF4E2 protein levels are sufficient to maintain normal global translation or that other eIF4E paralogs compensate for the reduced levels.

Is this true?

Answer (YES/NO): YES